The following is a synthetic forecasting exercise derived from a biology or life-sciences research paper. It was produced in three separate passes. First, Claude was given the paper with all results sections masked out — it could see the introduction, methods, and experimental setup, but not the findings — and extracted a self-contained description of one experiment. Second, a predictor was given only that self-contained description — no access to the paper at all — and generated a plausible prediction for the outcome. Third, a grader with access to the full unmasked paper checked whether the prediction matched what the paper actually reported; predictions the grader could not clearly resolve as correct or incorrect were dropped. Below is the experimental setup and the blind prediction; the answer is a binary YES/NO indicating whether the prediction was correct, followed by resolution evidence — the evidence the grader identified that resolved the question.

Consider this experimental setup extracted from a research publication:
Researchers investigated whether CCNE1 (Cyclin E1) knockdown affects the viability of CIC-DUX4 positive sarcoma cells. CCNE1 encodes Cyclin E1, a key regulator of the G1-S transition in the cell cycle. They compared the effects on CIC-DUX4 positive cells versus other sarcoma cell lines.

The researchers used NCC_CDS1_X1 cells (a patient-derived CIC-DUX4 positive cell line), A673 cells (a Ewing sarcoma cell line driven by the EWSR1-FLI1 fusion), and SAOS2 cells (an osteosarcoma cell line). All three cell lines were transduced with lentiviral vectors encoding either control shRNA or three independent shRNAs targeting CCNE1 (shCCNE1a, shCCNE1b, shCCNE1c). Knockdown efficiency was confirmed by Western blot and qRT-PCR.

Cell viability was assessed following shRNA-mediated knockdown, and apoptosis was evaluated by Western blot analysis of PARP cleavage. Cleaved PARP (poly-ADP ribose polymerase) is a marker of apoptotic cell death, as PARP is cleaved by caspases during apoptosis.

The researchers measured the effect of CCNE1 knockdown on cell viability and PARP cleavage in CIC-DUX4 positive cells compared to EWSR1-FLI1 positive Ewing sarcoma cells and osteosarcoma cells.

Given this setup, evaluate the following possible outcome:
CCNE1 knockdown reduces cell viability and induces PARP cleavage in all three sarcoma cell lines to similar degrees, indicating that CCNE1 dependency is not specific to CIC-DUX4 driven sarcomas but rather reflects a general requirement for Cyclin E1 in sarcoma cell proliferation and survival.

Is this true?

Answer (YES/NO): NO